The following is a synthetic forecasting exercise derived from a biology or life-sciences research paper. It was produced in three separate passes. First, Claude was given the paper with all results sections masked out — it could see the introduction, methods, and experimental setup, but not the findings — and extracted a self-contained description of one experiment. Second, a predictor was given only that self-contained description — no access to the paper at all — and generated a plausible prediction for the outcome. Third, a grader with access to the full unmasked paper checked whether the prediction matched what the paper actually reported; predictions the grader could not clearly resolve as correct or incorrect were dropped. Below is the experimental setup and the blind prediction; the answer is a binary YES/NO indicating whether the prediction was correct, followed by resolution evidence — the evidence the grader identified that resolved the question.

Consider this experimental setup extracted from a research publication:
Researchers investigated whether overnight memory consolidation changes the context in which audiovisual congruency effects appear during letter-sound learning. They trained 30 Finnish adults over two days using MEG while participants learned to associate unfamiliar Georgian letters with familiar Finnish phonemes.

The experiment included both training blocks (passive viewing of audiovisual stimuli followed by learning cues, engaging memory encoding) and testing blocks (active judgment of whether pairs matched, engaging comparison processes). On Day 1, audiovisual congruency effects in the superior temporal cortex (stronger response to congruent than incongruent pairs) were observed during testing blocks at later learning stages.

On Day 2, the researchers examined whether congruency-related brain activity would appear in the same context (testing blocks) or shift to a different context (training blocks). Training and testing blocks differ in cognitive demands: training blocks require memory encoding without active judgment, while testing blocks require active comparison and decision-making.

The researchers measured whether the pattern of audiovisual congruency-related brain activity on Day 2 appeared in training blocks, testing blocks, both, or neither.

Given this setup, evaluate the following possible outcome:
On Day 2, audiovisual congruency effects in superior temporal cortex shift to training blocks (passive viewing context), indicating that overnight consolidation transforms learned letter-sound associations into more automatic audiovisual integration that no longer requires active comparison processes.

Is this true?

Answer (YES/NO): YES